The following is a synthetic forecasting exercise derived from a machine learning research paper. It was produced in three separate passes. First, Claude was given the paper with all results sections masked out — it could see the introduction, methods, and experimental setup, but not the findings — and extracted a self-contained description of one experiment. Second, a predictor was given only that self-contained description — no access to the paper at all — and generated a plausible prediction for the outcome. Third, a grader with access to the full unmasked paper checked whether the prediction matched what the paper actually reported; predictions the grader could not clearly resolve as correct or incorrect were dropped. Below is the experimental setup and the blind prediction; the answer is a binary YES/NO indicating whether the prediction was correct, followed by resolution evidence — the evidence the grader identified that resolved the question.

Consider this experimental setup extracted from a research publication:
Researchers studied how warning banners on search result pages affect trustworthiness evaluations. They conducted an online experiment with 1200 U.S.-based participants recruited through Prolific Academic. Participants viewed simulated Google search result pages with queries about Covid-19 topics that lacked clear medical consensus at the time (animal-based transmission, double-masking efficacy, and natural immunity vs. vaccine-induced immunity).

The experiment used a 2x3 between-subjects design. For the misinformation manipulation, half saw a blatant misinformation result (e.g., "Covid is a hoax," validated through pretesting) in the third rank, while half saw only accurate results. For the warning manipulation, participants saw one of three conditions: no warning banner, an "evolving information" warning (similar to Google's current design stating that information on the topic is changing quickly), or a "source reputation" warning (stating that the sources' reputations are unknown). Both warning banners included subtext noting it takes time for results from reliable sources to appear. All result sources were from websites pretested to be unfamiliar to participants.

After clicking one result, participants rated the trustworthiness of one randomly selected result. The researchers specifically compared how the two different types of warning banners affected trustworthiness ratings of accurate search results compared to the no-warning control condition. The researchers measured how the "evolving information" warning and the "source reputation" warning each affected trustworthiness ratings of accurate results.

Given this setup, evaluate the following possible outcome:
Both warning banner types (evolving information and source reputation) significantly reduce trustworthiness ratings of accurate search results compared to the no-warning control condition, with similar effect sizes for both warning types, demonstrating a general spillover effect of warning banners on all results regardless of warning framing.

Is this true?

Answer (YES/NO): NO